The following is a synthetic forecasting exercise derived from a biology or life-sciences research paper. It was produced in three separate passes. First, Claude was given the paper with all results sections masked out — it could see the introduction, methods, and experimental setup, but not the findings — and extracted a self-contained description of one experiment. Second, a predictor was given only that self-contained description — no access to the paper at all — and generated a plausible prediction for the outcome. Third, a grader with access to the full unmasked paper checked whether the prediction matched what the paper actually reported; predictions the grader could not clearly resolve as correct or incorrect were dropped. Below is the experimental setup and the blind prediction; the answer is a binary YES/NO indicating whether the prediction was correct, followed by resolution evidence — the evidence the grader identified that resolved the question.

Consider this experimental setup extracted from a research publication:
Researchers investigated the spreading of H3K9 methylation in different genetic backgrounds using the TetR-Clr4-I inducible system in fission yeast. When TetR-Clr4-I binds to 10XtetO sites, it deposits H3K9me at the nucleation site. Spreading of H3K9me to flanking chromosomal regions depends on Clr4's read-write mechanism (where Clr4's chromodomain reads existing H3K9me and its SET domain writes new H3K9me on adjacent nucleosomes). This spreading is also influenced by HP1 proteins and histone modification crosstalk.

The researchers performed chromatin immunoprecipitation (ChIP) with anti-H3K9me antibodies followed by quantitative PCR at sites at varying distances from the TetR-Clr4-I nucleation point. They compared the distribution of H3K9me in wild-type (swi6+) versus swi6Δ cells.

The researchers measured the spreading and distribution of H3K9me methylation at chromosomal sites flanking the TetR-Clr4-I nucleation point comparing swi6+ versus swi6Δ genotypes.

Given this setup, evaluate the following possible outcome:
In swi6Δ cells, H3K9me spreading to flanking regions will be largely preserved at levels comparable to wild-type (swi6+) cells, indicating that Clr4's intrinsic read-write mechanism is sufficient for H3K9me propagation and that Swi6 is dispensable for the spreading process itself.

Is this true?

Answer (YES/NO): NO